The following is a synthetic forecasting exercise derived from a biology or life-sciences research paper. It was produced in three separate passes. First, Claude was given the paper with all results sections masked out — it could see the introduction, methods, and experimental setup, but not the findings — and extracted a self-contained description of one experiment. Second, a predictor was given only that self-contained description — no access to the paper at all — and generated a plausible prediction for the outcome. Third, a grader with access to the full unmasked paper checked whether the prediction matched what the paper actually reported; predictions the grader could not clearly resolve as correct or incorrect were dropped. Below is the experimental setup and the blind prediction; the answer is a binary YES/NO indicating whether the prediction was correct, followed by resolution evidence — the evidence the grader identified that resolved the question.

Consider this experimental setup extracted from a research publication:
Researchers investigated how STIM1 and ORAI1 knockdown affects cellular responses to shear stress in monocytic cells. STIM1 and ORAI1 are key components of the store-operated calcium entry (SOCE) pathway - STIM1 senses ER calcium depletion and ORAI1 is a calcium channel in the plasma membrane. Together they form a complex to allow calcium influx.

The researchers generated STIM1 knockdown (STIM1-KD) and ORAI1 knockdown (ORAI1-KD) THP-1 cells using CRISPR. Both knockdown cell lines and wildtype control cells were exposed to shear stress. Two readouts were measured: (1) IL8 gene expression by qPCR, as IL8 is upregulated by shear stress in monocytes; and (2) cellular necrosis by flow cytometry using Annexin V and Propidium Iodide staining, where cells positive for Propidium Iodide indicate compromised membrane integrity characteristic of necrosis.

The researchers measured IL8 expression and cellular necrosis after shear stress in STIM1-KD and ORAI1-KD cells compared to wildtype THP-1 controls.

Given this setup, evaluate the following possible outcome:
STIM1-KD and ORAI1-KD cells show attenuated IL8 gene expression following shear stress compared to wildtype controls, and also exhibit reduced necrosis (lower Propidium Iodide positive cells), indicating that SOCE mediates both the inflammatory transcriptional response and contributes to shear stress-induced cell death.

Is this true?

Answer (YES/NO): YES